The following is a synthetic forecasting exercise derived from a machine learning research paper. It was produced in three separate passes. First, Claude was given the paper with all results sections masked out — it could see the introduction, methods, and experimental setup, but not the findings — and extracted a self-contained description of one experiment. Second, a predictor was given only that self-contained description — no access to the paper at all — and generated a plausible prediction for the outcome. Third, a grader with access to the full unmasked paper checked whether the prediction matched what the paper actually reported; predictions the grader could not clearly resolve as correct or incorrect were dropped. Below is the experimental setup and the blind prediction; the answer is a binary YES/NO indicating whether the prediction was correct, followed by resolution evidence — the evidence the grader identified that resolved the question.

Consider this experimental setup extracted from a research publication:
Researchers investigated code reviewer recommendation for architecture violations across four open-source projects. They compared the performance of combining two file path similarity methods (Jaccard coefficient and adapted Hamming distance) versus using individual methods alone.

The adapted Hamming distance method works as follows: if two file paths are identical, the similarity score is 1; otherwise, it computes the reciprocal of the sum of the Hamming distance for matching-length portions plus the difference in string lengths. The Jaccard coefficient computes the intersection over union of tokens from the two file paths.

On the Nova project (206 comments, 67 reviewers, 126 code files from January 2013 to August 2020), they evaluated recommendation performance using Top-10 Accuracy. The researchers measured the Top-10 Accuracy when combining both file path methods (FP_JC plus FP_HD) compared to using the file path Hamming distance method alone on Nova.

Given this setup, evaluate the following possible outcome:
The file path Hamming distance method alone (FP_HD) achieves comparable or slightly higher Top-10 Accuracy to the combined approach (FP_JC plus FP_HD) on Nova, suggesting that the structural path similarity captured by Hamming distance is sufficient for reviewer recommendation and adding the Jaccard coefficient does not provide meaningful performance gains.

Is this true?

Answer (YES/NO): YES